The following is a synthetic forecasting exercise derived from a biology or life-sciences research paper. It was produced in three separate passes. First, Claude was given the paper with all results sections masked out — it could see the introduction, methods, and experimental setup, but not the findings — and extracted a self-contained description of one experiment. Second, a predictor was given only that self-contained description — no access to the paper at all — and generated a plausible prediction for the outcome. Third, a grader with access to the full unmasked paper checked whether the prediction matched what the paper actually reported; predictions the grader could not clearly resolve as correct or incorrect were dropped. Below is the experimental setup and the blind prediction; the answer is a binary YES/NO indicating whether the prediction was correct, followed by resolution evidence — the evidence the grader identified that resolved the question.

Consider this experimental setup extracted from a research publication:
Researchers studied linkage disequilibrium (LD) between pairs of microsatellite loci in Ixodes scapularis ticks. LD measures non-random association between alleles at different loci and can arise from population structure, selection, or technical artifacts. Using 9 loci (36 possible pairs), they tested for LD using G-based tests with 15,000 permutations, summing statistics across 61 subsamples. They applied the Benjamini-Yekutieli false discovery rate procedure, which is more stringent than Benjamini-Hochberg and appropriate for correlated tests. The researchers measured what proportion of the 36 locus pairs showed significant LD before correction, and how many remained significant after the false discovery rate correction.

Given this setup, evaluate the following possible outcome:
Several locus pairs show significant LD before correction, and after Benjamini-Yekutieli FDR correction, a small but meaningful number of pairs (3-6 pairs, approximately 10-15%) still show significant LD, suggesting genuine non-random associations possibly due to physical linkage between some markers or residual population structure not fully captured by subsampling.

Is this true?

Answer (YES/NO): NO